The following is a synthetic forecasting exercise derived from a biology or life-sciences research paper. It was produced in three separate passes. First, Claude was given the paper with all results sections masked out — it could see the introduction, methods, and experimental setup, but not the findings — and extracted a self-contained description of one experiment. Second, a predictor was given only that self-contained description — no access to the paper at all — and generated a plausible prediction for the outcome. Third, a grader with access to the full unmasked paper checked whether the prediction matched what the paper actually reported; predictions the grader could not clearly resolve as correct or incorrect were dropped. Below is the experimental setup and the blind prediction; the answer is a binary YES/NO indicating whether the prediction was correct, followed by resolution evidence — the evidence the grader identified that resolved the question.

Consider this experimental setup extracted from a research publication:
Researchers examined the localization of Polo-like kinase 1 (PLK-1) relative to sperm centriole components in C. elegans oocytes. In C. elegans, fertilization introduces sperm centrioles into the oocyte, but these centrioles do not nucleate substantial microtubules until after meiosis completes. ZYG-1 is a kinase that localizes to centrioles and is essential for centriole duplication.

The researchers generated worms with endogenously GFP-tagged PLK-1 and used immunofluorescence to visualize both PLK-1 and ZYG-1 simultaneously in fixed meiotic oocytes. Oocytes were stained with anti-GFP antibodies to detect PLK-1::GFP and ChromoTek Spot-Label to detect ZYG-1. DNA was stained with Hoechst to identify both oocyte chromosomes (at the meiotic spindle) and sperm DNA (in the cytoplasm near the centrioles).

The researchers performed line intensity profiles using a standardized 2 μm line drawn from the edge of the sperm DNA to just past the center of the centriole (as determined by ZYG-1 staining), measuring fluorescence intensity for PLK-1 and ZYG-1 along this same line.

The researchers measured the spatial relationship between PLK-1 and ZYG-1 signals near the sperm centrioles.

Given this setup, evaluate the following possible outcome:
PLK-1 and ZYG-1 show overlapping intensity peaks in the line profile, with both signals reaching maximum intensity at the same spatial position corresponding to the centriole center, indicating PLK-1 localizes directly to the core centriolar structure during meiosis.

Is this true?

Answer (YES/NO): YES